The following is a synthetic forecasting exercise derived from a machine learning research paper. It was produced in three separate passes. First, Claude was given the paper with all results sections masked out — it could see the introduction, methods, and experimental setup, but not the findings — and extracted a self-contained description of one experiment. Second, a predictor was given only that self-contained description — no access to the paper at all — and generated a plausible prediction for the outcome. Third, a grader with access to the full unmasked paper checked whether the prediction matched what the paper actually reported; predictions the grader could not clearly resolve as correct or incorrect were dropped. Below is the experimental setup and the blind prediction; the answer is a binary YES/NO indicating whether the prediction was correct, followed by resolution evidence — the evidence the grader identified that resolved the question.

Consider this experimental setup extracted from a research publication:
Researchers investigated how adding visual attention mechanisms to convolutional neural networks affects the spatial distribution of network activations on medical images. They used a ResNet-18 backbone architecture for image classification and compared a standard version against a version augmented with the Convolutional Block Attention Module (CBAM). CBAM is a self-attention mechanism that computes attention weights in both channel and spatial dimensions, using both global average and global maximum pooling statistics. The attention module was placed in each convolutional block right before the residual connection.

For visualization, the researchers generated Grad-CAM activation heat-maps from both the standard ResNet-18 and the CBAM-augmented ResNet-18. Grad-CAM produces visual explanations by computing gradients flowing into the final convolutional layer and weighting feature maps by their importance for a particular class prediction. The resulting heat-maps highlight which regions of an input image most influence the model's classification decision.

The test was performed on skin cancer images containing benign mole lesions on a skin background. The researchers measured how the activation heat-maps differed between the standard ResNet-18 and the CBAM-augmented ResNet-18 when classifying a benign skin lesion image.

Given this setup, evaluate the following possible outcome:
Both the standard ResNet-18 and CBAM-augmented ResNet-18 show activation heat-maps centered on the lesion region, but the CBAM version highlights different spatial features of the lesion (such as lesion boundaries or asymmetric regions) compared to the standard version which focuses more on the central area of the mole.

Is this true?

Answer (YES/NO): NO